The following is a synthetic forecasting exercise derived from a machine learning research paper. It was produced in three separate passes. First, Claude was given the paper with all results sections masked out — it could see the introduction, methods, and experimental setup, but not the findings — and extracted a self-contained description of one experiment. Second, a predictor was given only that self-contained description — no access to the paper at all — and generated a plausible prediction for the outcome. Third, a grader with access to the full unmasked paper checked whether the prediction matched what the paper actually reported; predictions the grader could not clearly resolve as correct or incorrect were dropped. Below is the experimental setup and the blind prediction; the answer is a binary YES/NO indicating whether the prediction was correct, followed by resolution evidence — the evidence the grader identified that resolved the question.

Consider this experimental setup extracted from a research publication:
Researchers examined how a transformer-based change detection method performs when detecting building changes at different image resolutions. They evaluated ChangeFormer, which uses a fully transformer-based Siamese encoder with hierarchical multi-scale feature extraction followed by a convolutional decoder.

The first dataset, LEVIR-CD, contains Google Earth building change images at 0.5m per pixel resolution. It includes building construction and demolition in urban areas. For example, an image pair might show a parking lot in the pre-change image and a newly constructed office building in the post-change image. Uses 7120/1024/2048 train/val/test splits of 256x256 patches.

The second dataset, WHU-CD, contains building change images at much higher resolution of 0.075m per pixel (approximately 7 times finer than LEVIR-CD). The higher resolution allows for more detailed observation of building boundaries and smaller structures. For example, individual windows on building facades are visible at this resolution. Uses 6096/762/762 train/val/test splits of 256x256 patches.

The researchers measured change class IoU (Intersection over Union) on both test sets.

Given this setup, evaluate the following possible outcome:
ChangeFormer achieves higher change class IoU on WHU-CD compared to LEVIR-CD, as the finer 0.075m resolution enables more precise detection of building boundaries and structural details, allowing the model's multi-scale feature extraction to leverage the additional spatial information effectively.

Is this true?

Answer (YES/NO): NO